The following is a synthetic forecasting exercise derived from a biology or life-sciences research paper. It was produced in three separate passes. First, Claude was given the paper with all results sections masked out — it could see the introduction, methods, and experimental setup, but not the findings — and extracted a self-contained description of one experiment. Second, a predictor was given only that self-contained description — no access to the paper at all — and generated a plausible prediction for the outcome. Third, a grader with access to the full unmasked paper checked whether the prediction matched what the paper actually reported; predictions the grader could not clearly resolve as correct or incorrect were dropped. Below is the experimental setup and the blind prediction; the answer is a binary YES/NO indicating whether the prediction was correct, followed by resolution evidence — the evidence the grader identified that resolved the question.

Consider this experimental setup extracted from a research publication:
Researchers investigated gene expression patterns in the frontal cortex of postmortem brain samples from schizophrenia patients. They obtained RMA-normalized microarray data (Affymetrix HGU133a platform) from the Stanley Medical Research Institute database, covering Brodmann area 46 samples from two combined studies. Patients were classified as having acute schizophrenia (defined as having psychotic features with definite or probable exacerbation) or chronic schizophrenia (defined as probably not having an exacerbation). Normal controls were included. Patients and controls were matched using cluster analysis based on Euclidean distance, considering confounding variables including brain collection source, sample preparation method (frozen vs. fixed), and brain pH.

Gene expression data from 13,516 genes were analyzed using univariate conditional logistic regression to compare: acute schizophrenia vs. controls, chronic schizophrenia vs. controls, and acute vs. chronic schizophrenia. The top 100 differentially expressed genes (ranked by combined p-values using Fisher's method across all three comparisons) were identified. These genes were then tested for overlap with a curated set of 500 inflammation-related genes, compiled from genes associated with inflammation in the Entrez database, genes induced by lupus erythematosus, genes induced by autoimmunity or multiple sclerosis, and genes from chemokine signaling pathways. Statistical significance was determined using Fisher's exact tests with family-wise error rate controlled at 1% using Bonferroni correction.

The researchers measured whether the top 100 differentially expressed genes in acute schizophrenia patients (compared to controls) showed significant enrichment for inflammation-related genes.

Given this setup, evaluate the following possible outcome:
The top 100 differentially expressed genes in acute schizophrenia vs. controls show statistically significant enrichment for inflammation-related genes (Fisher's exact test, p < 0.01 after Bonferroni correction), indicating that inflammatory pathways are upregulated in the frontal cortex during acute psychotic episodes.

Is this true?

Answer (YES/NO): NO